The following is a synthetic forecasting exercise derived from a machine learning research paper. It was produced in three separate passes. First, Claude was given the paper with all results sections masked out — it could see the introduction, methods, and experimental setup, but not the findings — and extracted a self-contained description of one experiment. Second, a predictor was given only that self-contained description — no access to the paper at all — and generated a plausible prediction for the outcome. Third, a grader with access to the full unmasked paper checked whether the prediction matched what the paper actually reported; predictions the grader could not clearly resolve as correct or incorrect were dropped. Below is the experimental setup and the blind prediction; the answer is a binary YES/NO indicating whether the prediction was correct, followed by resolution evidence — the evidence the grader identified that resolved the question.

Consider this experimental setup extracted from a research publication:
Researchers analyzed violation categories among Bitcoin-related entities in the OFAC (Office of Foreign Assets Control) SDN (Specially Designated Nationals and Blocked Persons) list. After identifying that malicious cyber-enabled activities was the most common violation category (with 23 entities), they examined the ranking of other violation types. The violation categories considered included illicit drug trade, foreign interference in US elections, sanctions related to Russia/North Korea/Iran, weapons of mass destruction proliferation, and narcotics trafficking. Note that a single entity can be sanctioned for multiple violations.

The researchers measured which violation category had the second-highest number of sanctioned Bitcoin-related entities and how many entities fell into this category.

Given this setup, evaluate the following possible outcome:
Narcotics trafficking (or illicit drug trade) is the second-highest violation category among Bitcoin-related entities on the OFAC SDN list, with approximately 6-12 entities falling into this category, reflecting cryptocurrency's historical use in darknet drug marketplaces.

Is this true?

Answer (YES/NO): YES